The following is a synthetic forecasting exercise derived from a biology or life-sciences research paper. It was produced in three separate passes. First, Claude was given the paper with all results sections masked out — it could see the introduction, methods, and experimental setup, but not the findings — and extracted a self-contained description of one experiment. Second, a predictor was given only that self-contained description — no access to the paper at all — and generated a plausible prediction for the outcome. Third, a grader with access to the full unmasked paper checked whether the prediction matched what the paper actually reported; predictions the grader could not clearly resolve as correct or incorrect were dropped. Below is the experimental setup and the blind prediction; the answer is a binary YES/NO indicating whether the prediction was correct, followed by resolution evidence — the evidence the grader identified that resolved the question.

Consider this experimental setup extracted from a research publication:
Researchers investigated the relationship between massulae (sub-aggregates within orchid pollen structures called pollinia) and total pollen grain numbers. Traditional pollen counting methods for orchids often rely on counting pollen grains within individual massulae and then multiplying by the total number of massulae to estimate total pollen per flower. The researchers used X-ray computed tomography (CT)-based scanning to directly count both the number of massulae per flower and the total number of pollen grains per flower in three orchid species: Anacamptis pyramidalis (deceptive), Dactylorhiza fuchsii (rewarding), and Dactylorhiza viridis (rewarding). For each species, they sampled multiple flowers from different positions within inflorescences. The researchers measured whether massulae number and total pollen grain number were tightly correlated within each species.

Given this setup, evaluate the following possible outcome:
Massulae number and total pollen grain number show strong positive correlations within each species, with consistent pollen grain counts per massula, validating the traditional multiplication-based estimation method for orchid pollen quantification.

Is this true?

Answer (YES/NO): NO